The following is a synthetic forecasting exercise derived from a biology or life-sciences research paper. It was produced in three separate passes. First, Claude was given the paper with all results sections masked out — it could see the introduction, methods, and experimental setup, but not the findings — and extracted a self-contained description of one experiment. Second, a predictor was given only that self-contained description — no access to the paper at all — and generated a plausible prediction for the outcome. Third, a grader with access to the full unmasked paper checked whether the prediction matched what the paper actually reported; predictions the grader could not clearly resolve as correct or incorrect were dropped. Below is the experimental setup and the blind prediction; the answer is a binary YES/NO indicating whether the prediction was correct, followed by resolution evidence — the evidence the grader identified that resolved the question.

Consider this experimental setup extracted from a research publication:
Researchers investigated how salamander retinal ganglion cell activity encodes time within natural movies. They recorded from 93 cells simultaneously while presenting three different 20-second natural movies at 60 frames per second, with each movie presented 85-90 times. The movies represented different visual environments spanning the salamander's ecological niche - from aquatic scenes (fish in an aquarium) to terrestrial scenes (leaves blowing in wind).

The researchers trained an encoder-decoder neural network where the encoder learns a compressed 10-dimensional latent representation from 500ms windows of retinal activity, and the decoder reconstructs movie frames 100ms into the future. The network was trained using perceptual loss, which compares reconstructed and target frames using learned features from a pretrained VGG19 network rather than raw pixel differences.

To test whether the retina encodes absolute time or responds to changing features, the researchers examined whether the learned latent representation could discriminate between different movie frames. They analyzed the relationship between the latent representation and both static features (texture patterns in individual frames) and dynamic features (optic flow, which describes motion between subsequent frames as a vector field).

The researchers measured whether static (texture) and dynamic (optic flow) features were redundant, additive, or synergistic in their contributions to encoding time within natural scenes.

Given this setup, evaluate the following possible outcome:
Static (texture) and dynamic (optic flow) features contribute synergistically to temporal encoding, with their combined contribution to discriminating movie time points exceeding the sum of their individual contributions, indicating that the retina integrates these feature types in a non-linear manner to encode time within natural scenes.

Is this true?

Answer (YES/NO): YES